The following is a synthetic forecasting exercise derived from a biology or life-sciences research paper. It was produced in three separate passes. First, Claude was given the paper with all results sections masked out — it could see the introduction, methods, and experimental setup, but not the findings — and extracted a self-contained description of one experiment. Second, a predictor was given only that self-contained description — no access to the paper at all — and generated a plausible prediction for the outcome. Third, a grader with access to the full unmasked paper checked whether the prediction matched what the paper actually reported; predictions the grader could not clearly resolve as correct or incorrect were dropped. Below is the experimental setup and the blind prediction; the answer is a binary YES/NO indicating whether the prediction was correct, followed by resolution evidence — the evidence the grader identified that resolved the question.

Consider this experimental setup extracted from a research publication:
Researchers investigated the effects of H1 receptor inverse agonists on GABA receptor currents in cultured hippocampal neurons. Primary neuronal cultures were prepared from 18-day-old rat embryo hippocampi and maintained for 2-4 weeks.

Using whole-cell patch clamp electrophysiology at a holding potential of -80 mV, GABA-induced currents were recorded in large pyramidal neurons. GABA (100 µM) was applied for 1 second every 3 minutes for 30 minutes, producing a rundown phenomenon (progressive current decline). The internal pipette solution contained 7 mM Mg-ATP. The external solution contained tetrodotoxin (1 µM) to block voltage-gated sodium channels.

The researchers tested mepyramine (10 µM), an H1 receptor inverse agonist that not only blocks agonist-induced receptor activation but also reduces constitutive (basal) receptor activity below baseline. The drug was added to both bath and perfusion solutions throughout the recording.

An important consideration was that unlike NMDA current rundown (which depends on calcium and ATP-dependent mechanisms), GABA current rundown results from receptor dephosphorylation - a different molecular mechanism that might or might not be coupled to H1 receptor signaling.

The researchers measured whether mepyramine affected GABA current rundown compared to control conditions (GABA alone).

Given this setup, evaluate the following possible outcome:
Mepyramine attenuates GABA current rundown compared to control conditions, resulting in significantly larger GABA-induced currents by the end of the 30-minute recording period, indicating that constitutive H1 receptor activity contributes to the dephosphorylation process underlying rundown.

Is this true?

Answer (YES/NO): NO